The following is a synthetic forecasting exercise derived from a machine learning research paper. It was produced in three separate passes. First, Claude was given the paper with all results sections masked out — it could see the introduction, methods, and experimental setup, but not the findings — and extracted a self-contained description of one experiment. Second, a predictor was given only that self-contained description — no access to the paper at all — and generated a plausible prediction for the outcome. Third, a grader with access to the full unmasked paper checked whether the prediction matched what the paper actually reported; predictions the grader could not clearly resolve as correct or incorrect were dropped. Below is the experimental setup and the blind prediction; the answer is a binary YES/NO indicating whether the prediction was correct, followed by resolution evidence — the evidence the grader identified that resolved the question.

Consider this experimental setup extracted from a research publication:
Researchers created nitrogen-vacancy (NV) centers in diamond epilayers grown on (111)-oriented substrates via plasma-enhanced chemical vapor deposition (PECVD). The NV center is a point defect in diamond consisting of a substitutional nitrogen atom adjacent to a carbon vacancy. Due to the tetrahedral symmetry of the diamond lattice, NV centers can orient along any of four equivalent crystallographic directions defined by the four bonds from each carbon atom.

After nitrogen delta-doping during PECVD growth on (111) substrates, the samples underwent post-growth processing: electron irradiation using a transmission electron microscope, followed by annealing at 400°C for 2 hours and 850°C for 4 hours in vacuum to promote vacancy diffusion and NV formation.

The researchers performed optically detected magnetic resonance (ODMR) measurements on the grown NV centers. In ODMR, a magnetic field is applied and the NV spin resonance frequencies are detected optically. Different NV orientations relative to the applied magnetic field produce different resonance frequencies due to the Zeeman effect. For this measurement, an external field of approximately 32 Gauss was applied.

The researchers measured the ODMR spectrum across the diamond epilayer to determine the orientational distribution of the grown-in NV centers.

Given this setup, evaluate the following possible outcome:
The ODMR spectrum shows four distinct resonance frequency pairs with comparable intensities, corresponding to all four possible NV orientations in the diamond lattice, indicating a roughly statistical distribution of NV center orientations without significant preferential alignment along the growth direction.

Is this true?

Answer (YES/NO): NO